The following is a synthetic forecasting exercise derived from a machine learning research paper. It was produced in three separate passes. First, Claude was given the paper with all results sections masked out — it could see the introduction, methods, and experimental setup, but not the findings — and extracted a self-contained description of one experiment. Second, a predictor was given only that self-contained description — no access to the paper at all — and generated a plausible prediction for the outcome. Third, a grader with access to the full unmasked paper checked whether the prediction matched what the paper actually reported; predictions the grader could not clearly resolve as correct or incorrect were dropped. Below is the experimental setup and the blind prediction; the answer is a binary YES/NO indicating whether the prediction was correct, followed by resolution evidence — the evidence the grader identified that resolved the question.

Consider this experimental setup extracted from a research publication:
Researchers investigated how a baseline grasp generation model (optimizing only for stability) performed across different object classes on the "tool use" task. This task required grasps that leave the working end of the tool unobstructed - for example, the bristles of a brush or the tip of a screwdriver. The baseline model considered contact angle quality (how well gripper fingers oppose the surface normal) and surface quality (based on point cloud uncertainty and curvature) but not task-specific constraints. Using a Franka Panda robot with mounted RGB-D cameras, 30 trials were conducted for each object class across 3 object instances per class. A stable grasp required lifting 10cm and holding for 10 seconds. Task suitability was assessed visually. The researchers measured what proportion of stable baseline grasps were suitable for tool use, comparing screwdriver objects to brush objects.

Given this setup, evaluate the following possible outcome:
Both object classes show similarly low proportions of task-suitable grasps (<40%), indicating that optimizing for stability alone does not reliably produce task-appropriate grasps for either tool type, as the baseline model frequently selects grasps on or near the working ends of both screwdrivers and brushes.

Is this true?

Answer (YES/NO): NO